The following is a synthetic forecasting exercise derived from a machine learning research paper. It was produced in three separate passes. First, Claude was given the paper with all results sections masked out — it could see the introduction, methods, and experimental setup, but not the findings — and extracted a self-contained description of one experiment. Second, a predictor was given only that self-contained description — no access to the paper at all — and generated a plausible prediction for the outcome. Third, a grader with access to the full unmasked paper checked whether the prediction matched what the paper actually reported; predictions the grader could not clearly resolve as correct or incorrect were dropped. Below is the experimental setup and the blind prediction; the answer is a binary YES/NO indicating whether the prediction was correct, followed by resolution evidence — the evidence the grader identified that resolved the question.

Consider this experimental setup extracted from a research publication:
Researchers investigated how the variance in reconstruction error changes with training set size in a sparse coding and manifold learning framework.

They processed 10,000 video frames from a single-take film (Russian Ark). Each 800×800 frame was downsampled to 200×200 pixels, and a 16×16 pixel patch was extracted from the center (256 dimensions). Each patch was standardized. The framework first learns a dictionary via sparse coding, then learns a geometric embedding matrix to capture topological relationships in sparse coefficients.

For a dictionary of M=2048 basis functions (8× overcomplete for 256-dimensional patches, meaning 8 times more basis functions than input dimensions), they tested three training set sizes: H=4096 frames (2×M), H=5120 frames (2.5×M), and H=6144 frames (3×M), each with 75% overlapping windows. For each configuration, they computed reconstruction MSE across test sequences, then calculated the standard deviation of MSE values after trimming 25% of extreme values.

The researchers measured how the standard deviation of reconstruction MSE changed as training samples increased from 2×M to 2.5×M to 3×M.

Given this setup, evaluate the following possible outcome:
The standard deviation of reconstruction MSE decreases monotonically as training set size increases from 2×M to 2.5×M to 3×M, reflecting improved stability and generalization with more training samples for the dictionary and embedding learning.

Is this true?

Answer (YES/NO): NO